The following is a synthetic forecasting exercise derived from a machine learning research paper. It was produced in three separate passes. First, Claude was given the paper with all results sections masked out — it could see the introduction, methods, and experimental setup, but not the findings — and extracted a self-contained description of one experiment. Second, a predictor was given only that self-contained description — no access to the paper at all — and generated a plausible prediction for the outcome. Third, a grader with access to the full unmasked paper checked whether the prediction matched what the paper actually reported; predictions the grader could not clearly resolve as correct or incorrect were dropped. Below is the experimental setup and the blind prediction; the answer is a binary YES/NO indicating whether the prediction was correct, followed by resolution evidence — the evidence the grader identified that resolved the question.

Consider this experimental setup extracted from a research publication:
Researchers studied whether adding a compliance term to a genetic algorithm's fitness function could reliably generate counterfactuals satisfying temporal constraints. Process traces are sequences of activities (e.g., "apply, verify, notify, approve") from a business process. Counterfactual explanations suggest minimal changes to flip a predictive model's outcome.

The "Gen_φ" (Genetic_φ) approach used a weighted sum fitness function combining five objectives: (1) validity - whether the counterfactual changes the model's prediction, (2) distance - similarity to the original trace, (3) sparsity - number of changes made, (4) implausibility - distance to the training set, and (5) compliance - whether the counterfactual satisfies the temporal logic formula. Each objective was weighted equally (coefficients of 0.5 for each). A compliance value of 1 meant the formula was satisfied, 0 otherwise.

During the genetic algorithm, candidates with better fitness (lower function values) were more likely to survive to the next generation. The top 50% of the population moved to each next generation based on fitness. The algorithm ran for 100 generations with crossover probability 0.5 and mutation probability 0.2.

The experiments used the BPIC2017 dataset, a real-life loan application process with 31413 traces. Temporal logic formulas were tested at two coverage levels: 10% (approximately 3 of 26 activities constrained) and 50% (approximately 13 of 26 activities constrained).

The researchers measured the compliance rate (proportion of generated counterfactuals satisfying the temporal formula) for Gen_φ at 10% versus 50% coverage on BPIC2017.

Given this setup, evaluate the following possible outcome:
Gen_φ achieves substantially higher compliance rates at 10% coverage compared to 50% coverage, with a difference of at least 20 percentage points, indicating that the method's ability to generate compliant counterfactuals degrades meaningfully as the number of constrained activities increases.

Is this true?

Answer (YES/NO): NO